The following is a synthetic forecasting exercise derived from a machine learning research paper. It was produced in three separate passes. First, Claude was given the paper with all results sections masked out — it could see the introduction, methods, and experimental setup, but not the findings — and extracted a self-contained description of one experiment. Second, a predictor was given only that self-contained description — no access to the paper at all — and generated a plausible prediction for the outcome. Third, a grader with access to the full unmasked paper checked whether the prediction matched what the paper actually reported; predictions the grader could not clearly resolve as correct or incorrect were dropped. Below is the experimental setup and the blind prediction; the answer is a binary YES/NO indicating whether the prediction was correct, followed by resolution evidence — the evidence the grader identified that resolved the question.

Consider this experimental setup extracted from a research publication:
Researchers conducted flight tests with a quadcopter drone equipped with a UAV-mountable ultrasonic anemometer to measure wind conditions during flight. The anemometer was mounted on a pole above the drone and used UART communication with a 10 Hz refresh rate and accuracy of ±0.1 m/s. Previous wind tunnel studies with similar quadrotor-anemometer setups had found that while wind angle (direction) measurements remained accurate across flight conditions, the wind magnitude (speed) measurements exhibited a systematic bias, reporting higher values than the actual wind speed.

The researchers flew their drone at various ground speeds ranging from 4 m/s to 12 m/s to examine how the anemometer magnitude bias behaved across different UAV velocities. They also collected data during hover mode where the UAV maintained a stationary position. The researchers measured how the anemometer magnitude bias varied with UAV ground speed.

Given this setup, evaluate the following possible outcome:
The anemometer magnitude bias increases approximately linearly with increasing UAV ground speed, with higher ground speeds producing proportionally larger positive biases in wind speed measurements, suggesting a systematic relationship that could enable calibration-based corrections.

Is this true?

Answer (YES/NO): NO